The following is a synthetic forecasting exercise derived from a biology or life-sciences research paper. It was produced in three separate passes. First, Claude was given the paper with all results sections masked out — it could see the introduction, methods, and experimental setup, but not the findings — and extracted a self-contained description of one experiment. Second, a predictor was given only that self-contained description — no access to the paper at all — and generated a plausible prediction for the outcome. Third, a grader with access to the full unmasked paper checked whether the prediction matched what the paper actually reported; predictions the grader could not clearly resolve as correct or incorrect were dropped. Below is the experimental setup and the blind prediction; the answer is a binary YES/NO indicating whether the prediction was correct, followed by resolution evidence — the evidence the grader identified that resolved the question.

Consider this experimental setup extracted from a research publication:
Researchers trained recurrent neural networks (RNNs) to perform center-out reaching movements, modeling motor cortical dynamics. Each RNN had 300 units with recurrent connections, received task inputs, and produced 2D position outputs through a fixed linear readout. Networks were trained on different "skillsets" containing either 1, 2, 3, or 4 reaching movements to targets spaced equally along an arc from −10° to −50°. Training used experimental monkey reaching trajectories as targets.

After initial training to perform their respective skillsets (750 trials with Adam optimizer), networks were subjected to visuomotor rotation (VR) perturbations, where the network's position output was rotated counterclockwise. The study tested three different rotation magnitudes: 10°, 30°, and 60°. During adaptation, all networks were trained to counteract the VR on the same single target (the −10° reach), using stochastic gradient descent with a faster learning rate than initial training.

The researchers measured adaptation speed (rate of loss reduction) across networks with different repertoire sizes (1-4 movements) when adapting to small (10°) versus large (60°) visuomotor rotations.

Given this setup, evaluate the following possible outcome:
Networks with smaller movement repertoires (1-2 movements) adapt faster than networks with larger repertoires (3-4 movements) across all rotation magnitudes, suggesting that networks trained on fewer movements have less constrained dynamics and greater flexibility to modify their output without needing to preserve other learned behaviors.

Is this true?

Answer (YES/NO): NO